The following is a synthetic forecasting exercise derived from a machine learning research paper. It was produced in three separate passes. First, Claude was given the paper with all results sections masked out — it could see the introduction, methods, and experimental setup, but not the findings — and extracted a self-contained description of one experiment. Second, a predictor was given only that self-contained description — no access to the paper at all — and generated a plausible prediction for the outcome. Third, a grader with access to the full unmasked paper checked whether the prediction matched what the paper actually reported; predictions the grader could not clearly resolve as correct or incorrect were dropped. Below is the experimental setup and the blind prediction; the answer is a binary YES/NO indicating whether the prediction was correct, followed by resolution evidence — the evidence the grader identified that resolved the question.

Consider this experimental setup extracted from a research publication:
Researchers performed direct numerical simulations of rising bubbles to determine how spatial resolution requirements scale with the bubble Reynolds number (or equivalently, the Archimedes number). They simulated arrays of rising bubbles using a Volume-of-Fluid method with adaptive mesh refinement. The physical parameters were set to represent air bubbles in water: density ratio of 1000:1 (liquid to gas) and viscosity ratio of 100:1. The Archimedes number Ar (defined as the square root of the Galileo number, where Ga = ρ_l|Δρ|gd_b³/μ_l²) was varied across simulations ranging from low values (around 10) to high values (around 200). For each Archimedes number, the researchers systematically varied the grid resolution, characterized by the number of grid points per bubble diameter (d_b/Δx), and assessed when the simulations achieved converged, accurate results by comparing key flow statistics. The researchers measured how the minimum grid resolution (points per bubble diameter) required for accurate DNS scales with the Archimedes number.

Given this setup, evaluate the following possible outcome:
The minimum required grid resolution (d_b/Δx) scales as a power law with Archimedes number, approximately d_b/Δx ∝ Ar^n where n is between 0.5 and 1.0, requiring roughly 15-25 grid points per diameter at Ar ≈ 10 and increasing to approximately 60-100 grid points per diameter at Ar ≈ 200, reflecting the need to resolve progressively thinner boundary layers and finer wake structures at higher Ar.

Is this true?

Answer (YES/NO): NO